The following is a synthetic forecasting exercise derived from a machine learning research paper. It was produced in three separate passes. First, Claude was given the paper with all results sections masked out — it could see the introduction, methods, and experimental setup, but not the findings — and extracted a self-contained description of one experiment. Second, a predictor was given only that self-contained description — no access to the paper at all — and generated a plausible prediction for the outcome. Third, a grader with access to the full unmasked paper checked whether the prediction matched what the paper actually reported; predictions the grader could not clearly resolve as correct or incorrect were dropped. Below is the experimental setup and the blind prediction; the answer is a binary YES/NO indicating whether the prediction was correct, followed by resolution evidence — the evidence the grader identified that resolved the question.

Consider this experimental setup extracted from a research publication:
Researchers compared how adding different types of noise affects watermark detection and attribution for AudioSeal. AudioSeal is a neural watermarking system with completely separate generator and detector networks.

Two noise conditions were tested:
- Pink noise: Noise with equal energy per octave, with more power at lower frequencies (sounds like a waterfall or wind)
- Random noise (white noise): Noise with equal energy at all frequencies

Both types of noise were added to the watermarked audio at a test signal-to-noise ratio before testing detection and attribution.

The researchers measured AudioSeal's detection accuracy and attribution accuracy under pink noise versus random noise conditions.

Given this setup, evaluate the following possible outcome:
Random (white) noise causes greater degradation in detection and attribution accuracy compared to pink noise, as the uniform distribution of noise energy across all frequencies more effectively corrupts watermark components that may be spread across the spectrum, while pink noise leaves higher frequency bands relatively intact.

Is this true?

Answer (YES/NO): NO